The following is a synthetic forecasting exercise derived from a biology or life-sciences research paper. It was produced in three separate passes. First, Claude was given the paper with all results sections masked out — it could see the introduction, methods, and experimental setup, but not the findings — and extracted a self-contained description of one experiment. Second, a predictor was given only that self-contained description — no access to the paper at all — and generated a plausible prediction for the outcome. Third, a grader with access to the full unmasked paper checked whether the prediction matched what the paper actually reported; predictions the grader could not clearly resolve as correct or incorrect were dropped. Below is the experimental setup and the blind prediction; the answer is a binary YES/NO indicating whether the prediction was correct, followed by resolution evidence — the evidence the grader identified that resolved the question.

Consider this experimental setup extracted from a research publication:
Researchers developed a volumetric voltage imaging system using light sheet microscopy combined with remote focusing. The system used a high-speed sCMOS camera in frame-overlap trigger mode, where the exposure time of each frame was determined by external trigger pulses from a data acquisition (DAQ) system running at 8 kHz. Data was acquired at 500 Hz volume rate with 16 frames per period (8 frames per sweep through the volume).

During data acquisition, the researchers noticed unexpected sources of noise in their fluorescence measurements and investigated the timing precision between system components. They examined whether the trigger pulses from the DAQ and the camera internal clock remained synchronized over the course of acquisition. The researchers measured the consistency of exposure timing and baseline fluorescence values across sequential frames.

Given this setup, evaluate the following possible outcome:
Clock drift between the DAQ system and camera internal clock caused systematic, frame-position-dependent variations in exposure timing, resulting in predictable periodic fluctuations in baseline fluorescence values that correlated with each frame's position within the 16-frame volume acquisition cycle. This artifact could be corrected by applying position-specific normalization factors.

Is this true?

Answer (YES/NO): NO